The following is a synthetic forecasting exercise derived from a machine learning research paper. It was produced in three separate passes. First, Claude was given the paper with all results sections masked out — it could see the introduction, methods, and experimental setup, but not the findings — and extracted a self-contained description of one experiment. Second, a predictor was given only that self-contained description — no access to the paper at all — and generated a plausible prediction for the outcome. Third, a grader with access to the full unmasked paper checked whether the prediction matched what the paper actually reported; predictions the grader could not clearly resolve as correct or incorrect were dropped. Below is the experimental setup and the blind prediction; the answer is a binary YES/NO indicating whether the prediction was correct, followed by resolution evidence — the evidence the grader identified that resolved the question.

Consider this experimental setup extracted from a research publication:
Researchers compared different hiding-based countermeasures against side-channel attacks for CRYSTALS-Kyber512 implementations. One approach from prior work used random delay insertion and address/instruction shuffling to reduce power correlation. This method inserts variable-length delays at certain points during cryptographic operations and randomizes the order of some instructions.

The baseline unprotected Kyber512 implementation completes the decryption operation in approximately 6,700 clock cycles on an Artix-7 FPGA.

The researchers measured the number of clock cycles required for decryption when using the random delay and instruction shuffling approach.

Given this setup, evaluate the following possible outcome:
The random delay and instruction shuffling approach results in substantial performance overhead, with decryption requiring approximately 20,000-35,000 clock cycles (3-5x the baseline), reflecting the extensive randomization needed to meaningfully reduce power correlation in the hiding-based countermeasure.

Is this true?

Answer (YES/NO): NO